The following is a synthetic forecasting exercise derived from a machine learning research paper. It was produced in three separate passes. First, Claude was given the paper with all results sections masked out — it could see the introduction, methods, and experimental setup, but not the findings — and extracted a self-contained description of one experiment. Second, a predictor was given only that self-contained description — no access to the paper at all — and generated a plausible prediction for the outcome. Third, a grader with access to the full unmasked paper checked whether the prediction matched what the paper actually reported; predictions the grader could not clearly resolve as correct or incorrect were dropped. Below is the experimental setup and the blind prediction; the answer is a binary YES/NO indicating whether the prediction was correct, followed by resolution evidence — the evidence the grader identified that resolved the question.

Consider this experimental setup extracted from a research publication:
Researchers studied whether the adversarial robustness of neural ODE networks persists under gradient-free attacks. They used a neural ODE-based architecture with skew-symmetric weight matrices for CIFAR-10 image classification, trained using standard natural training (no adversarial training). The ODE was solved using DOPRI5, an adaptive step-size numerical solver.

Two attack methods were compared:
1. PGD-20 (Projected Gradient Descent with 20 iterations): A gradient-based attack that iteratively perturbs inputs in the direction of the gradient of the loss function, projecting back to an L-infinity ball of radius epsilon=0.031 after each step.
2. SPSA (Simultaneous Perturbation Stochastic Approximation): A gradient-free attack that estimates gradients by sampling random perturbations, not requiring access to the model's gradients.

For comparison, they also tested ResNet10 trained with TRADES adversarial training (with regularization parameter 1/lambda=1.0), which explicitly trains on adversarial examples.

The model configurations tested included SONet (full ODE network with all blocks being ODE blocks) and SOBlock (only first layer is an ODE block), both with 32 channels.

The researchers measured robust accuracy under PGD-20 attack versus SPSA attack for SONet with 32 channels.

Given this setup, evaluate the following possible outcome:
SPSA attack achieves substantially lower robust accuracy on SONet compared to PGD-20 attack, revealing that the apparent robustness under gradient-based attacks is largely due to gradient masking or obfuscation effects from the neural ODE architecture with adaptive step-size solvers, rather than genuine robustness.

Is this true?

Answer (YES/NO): YES